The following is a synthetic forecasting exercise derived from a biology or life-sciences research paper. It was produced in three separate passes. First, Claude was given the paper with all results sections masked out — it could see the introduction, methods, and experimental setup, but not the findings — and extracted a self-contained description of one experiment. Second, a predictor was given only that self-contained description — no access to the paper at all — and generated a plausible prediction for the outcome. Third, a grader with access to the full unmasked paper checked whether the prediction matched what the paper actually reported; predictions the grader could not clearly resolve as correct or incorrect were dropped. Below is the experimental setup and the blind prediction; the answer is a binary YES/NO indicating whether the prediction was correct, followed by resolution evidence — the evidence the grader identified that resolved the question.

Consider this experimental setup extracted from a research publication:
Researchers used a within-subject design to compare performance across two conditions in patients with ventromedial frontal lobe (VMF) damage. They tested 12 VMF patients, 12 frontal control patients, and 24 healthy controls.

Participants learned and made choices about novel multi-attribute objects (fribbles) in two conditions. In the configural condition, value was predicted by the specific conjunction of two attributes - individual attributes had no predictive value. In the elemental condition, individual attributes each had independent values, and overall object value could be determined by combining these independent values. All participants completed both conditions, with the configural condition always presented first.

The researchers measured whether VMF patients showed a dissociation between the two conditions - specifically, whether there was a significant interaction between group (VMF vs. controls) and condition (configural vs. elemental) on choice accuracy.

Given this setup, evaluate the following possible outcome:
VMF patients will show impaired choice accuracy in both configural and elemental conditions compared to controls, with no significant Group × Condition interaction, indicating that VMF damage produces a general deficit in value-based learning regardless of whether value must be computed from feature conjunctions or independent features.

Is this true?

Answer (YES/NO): NO